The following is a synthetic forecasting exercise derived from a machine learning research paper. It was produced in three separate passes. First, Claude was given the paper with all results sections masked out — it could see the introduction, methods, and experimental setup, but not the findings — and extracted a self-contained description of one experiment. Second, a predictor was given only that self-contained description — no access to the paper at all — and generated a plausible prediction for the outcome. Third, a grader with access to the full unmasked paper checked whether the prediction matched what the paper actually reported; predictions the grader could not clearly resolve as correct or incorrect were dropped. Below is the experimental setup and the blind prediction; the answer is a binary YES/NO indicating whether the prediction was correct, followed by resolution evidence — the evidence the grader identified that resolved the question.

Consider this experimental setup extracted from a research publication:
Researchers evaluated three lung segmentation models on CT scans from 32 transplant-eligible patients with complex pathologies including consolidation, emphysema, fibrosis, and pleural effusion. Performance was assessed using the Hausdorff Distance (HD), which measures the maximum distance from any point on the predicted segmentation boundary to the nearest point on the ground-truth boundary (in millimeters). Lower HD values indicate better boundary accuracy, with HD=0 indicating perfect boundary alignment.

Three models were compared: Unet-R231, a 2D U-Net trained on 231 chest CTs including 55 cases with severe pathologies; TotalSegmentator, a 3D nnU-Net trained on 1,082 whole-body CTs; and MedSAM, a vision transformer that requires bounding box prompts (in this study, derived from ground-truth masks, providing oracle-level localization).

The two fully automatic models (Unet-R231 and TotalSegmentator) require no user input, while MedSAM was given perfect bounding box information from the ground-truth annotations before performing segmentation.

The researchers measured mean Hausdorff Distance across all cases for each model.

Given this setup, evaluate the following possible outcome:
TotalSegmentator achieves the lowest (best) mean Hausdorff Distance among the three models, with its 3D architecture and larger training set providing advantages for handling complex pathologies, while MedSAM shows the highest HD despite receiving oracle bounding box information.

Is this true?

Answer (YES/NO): NO